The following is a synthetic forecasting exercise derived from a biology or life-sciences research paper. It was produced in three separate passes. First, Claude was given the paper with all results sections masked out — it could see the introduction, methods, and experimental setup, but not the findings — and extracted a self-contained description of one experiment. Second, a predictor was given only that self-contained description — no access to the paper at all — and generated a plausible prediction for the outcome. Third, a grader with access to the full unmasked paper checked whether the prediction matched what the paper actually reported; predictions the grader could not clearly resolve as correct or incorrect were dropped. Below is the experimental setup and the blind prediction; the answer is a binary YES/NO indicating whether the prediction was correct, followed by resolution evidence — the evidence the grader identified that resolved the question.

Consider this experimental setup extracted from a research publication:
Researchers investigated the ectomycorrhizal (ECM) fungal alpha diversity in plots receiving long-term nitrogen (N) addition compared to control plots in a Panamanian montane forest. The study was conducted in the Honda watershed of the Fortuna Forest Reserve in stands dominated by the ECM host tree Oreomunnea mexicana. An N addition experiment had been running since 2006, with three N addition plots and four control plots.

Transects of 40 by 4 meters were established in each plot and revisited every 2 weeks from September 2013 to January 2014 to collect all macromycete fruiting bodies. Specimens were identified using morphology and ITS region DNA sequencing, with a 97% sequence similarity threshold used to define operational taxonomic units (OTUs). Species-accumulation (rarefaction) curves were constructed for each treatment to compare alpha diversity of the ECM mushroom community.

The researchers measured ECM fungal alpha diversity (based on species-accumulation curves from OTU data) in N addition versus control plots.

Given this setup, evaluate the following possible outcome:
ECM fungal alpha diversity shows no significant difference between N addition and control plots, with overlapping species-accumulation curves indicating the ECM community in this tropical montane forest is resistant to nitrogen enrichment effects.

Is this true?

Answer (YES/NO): NO